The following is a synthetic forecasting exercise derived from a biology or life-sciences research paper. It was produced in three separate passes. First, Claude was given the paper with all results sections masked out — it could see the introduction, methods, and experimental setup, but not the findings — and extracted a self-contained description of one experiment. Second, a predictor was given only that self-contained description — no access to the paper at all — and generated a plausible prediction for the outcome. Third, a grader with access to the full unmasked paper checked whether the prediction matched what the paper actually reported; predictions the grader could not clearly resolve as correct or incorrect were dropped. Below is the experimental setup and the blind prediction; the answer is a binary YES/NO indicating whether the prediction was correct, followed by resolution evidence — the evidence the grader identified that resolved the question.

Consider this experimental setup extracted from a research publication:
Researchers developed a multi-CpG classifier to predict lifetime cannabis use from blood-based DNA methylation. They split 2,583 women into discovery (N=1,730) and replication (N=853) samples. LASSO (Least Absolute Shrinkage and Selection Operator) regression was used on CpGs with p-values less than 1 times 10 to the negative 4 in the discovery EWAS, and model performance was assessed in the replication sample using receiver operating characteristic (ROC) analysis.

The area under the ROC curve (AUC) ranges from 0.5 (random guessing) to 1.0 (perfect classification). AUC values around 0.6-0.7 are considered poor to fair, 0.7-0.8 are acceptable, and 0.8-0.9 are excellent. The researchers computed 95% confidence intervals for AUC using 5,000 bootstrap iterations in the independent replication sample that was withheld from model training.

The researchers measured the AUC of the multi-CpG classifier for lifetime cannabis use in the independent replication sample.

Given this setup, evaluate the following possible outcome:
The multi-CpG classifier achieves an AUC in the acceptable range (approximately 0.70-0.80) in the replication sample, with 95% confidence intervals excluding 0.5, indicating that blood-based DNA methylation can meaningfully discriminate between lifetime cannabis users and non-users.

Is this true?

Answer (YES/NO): YES